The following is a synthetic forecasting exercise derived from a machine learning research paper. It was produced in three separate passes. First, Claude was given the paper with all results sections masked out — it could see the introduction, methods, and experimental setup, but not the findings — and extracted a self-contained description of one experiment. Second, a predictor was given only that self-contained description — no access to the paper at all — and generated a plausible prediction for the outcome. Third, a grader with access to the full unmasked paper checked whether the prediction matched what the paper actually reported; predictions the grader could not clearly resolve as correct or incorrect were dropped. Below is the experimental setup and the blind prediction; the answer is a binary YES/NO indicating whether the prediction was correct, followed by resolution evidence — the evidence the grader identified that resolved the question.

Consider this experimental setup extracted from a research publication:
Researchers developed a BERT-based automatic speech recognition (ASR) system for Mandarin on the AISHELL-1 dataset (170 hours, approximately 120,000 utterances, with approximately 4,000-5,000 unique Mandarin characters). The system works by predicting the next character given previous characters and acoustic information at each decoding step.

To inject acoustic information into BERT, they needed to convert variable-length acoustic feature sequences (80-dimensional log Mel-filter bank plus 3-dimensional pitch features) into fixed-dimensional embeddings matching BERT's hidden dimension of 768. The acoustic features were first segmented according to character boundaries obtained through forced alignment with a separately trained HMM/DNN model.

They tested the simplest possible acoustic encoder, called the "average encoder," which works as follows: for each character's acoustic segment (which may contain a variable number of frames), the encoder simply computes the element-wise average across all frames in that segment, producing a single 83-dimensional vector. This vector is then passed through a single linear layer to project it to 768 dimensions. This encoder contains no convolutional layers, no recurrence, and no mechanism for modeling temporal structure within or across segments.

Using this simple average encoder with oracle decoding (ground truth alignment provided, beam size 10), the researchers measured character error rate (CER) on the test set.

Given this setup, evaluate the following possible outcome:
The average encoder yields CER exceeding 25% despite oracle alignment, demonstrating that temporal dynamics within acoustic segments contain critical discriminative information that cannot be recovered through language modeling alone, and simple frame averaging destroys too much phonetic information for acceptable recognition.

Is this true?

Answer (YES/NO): YES